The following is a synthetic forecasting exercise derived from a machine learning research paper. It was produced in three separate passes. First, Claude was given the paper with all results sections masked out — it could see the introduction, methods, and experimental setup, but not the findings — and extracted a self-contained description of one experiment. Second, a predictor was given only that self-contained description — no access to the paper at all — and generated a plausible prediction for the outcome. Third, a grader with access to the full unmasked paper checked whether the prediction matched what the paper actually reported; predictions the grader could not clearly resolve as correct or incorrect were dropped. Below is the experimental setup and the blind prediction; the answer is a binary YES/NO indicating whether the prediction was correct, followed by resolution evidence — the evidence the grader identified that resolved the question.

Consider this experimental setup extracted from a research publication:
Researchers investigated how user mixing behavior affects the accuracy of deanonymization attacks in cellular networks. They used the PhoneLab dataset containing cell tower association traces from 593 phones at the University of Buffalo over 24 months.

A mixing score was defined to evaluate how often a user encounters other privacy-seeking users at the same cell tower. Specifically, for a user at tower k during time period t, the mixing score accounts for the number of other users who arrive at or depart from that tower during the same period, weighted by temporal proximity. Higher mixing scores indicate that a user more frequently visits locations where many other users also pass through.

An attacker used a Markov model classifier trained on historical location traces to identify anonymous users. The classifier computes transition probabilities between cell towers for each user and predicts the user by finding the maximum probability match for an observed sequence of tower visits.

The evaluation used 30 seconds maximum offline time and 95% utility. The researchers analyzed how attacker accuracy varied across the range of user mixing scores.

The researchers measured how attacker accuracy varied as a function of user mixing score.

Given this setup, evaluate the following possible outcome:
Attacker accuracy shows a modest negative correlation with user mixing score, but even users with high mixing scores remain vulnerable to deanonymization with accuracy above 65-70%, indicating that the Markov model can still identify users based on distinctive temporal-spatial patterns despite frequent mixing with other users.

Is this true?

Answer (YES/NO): NO